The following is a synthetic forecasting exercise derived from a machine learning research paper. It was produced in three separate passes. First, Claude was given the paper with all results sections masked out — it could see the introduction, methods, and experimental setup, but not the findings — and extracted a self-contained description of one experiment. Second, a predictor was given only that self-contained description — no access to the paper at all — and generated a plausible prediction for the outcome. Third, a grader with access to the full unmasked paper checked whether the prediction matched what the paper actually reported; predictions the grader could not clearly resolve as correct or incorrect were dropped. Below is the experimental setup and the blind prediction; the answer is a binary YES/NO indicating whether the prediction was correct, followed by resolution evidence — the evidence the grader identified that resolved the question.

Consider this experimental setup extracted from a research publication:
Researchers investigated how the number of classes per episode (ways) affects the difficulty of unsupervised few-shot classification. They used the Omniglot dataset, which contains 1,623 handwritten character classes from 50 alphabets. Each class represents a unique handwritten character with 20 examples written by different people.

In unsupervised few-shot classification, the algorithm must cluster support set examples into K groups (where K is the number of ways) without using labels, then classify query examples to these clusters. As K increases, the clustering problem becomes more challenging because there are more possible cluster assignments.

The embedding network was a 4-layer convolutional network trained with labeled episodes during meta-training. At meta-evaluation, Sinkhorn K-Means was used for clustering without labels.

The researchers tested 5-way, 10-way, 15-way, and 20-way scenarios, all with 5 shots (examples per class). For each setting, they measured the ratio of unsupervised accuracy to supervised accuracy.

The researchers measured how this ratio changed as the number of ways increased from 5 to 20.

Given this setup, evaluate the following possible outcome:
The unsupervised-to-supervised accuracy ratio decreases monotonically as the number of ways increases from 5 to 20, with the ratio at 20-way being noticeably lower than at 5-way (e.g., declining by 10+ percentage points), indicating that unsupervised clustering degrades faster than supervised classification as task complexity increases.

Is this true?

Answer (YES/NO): NO